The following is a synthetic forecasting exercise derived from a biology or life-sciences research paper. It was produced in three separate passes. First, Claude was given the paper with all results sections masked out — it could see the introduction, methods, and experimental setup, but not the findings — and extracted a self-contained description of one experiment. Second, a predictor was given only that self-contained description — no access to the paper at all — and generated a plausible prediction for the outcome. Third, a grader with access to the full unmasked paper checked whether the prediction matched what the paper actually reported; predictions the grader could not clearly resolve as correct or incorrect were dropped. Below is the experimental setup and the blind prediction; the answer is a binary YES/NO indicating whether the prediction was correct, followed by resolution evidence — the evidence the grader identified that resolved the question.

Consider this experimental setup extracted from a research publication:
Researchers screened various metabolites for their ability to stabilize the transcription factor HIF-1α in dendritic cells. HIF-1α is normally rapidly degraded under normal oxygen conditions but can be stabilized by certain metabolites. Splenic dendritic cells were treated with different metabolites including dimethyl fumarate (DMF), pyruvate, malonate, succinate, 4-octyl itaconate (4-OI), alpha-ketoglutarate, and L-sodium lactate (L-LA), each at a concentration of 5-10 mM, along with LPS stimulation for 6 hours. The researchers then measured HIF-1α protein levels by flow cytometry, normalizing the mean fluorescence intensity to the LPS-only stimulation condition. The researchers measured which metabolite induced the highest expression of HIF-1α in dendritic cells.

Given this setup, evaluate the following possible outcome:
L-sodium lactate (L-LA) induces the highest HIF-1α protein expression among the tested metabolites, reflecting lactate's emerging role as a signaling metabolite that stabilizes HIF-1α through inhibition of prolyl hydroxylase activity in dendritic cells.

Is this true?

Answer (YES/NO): YES